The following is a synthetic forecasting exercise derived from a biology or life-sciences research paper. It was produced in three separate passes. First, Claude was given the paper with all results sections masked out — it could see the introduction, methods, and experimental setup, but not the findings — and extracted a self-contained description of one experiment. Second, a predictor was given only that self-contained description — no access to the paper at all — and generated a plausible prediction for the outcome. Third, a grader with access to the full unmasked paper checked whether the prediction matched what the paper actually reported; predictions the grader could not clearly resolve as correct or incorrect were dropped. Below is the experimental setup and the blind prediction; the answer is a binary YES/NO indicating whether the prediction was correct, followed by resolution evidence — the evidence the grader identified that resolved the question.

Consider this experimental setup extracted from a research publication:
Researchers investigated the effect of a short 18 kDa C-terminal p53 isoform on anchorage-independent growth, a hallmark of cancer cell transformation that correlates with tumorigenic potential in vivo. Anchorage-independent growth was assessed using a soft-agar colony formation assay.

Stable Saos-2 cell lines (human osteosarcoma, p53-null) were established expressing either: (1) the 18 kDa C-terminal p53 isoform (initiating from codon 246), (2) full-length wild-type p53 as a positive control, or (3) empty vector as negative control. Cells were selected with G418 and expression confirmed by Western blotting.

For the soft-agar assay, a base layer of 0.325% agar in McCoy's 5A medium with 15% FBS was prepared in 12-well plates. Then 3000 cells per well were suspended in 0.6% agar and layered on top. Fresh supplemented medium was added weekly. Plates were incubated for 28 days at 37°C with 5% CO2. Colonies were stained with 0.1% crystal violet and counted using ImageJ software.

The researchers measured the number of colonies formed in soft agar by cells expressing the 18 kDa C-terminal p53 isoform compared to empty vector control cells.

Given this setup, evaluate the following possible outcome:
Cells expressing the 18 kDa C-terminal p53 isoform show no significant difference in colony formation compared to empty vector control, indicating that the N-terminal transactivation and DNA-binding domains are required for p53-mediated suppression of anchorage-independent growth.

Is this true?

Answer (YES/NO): NO